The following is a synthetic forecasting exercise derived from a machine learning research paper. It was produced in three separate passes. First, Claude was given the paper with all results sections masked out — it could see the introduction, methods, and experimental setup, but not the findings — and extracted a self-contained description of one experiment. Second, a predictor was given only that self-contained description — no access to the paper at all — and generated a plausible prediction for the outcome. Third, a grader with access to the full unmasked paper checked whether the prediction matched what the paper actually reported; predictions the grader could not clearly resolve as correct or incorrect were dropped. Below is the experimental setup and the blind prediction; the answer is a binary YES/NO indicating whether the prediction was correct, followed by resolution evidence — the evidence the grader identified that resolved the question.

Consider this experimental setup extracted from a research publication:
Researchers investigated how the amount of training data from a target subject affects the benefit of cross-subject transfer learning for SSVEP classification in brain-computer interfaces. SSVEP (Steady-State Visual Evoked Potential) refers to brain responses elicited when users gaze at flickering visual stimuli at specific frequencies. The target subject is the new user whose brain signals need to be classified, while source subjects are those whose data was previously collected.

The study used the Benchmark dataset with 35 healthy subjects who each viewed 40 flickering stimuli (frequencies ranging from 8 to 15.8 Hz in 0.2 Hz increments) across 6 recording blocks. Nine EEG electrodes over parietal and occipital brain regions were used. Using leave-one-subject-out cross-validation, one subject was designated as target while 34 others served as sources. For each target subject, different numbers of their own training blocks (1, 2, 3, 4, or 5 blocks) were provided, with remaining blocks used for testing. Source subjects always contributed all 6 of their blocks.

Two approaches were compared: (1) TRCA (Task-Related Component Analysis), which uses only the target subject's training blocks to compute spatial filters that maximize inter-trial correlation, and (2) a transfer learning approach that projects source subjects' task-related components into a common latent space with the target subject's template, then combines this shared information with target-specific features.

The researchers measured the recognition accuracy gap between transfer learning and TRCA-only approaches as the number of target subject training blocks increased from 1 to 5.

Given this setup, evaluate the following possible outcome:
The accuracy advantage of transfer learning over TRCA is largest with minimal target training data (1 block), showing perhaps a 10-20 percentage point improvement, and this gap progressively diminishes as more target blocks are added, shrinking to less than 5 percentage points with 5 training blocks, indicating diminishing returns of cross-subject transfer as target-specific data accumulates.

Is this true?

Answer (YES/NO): YES